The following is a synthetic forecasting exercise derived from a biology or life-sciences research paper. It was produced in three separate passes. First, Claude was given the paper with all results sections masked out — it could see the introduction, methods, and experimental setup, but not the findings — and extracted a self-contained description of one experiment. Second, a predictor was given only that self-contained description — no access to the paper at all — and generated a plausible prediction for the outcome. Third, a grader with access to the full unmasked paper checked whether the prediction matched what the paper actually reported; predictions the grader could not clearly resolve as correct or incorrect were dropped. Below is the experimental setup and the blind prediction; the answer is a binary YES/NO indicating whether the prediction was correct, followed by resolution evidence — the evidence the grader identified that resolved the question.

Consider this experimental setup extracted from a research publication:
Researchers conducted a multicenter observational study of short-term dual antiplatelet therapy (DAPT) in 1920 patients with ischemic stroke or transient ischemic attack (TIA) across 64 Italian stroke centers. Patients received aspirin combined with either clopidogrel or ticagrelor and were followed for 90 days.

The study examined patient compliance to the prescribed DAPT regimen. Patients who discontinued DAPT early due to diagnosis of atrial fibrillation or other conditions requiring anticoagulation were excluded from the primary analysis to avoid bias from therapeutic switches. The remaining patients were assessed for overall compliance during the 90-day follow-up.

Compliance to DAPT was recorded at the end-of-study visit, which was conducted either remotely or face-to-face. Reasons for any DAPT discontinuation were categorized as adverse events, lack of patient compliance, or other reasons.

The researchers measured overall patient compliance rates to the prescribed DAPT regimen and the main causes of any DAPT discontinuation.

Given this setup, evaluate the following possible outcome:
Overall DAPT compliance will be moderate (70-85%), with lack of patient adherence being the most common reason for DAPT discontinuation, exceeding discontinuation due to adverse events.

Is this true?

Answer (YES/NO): NO